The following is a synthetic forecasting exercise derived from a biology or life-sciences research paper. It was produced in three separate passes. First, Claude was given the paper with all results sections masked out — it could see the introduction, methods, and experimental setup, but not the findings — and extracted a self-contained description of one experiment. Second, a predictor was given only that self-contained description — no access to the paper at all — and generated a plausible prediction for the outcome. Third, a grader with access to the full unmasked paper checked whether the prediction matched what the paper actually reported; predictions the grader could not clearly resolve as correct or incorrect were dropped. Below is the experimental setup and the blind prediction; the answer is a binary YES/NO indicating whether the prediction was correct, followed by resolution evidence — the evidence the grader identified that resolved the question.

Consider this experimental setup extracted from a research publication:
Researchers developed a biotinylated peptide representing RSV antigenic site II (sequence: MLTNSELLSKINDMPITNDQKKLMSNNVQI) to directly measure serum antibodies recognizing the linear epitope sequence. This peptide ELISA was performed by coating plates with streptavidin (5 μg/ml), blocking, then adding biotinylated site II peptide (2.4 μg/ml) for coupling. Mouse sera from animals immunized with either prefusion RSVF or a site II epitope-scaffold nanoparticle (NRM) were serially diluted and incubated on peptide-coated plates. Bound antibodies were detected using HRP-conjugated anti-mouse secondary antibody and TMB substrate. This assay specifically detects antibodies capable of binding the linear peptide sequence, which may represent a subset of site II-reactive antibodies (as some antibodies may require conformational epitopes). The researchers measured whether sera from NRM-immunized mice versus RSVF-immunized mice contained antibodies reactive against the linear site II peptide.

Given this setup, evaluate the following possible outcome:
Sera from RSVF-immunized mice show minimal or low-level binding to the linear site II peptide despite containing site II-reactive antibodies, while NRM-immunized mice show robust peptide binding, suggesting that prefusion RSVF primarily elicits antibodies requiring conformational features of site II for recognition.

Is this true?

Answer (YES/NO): NO